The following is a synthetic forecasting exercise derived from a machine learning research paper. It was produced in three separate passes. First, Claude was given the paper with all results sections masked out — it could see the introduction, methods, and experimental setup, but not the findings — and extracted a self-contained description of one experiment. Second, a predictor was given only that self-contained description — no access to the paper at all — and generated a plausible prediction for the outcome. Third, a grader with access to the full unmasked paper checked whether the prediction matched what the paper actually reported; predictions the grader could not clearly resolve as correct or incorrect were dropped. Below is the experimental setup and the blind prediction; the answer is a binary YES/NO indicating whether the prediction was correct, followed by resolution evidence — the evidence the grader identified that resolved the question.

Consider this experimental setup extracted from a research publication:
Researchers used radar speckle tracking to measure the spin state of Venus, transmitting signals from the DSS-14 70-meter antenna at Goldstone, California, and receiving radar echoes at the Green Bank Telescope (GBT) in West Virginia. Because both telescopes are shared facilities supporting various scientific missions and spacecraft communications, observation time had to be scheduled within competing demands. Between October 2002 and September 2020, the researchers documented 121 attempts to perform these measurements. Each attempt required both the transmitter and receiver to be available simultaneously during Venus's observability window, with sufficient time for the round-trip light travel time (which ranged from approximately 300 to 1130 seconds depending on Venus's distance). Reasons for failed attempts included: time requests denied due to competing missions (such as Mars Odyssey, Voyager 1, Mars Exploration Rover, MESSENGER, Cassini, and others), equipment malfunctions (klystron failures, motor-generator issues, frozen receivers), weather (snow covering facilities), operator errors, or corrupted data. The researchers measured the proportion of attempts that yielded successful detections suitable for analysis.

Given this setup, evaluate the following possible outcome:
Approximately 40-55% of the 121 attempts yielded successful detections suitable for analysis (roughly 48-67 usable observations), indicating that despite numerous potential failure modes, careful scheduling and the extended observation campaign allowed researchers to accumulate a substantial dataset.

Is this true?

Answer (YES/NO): NO